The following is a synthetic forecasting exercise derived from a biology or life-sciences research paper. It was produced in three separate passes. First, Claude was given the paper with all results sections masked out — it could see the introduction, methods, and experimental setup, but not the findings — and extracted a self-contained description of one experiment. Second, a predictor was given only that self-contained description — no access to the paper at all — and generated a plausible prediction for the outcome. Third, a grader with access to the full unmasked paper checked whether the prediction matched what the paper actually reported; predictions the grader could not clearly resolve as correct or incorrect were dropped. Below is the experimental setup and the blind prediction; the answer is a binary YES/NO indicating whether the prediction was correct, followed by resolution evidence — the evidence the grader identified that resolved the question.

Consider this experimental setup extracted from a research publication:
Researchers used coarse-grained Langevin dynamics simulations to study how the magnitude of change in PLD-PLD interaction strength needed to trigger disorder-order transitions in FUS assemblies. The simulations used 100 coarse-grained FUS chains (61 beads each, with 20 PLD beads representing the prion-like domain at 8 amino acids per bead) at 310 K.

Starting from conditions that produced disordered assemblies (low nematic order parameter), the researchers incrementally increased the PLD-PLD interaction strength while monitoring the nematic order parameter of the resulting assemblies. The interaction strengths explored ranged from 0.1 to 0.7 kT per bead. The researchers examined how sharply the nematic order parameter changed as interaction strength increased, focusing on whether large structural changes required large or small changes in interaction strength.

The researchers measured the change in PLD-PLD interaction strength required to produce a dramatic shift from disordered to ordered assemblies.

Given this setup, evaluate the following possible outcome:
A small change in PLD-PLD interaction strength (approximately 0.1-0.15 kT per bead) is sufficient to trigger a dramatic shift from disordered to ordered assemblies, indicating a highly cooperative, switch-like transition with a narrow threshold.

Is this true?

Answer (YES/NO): YES